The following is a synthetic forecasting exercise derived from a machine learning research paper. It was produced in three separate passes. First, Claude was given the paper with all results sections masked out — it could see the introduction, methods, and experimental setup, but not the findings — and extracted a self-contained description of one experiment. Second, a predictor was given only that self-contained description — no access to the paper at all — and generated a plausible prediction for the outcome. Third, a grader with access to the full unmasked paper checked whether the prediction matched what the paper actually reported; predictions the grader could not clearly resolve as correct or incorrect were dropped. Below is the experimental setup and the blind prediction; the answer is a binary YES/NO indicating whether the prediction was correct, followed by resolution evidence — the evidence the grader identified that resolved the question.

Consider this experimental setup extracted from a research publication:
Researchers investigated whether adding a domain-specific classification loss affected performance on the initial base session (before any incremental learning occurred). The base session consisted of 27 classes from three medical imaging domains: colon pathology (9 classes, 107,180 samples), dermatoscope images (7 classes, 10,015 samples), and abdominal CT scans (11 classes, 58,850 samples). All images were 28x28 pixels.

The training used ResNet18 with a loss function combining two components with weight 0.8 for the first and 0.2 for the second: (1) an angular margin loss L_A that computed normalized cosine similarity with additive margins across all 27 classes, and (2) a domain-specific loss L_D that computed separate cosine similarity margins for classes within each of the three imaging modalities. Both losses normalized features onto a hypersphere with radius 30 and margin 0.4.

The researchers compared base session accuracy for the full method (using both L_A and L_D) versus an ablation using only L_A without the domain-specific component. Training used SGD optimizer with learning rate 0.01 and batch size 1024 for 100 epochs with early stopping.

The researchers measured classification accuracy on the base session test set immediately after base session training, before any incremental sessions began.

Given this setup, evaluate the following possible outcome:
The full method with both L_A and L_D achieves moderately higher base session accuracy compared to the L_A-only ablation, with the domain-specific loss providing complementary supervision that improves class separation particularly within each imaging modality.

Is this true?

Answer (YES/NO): NO